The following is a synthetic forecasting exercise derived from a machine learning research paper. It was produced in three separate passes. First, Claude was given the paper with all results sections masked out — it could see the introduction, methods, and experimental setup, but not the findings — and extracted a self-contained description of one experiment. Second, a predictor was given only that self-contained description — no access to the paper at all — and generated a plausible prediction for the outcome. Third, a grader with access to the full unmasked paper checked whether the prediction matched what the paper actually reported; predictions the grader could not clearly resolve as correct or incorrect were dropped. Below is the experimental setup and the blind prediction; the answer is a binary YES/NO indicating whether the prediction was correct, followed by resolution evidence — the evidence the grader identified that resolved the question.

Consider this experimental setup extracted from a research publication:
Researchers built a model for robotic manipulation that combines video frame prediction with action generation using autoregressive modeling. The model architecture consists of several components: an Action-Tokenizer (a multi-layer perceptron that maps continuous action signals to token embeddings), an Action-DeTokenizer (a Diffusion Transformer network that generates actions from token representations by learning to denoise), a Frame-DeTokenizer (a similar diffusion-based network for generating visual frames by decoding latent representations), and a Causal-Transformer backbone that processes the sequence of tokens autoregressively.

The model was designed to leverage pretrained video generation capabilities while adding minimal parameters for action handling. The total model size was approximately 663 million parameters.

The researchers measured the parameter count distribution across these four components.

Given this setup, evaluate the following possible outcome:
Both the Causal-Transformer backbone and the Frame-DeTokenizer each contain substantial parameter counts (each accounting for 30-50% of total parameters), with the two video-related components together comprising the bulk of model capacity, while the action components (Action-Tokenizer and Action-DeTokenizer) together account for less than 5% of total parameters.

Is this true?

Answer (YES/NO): NO